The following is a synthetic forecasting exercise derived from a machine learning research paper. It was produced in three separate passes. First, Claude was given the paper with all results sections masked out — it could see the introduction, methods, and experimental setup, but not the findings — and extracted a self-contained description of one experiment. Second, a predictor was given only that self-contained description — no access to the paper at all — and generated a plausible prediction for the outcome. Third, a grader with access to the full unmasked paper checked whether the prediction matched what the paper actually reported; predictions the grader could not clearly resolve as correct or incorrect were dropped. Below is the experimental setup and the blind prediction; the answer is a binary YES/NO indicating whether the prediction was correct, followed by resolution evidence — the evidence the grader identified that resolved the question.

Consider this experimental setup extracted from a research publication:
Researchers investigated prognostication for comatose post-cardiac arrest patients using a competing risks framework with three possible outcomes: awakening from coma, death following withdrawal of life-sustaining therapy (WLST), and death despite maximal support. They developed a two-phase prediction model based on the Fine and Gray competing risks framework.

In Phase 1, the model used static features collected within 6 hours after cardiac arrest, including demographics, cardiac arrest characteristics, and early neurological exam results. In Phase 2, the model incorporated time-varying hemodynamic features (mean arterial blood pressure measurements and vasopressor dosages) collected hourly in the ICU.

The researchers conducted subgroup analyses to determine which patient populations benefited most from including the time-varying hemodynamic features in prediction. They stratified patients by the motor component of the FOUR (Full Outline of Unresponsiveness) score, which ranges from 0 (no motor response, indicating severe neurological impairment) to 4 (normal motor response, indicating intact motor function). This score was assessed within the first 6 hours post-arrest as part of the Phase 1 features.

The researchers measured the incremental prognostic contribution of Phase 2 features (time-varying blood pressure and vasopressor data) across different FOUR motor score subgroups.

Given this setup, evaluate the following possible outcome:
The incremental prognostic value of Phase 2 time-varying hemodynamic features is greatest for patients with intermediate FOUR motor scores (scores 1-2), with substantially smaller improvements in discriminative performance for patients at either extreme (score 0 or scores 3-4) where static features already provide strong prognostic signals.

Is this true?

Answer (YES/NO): NO